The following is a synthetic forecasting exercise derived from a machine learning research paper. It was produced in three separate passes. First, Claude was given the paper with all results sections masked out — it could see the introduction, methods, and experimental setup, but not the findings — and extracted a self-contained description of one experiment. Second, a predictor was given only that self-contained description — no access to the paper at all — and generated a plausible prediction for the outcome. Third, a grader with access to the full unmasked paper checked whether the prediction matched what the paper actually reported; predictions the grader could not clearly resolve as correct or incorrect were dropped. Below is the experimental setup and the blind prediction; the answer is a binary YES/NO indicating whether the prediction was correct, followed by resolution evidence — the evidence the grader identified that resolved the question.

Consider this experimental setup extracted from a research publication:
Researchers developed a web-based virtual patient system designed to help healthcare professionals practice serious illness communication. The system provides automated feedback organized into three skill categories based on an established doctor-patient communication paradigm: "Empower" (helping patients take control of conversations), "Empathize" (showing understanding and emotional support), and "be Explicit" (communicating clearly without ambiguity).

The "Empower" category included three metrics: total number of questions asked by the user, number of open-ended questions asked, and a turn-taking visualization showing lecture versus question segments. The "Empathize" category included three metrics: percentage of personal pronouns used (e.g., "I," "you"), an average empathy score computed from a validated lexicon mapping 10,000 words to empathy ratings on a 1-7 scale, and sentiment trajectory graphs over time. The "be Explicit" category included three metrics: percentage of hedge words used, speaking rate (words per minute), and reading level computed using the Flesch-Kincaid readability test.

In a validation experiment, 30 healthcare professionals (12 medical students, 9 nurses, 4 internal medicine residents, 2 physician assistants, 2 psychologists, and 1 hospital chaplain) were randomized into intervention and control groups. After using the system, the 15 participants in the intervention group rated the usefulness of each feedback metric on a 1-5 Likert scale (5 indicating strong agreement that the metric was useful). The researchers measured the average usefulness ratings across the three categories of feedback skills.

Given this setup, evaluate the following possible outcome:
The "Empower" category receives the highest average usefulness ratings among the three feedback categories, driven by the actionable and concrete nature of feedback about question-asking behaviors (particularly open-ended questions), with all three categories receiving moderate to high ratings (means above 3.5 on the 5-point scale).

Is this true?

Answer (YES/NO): NO